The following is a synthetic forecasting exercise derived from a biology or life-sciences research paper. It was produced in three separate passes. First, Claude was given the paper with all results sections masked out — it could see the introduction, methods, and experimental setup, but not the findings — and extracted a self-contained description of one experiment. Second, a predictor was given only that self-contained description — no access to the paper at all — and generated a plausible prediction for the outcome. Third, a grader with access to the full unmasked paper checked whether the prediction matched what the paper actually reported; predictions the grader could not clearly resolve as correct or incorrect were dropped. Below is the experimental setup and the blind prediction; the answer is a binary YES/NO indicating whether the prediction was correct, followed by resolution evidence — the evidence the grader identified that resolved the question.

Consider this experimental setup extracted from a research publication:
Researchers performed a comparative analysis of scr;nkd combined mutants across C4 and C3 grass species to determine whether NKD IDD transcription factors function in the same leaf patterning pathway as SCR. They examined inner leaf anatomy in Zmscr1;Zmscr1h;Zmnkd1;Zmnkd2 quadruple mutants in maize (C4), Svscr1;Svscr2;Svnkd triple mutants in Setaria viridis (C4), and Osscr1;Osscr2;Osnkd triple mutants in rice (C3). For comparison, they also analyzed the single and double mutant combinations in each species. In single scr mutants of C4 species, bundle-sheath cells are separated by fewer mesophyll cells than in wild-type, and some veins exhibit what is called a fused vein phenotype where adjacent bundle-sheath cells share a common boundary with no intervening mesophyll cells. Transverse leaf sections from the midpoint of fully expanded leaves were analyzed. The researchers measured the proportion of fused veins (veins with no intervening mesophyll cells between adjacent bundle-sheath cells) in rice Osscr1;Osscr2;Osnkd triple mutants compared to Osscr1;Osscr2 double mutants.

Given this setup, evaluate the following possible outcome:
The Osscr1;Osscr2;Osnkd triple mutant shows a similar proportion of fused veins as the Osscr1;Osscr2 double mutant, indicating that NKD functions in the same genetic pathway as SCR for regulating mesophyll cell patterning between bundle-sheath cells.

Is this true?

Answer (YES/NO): NO